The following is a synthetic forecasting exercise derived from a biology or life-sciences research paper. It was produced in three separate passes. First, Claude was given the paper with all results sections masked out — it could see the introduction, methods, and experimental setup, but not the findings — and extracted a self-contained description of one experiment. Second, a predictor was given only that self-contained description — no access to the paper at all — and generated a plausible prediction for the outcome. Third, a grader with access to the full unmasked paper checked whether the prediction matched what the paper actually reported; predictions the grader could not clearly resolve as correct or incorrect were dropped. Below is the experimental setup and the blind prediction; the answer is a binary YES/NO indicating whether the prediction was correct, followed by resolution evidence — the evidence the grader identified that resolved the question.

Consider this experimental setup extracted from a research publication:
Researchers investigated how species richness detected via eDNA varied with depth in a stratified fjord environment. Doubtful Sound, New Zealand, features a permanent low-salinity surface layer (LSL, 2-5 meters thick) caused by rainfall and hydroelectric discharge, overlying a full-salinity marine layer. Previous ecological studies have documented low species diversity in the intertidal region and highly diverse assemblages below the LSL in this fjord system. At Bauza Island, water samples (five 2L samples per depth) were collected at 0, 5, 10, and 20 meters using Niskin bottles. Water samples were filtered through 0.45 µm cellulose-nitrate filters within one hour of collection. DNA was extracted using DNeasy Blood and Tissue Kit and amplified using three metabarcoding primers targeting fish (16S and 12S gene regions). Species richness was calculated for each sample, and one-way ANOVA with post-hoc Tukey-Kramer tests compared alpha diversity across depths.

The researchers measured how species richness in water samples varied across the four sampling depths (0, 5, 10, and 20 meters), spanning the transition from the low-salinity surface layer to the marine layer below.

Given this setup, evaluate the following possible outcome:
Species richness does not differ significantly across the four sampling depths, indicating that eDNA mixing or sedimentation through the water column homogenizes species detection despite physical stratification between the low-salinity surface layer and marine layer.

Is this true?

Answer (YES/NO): NO